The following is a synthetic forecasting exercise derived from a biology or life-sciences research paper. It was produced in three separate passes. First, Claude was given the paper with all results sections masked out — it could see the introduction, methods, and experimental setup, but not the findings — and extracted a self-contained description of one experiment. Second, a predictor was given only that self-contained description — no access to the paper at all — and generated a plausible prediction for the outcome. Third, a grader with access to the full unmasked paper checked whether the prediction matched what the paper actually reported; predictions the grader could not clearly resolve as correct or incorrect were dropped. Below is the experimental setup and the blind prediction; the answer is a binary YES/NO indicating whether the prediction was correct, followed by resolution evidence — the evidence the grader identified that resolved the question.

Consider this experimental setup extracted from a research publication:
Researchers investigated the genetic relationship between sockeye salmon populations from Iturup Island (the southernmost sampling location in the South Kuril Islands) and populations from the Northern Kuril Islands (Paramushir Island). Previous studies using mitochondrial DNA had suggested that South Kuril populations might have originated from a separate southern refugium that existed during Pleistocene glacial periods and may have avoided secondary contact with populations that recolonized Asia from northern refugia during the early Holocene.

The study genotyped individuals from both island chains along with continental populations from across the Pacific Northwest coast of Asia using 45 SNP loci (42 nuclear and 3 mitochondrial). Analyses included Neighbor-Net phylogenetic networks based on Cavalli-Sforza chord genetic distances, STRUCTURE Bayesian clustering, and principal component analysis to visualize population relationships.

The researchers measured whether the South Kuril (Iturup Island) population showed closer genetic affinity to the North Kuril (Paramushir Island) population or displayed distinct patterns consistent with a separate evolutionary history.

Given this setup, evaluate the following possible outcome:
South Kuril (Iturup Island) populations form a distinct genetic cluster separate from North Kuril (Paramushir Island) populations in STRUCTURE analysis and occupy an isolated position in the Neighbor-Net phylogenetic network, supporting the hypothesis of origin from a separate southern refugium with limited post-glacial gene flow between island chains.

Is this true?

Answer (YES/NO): YES